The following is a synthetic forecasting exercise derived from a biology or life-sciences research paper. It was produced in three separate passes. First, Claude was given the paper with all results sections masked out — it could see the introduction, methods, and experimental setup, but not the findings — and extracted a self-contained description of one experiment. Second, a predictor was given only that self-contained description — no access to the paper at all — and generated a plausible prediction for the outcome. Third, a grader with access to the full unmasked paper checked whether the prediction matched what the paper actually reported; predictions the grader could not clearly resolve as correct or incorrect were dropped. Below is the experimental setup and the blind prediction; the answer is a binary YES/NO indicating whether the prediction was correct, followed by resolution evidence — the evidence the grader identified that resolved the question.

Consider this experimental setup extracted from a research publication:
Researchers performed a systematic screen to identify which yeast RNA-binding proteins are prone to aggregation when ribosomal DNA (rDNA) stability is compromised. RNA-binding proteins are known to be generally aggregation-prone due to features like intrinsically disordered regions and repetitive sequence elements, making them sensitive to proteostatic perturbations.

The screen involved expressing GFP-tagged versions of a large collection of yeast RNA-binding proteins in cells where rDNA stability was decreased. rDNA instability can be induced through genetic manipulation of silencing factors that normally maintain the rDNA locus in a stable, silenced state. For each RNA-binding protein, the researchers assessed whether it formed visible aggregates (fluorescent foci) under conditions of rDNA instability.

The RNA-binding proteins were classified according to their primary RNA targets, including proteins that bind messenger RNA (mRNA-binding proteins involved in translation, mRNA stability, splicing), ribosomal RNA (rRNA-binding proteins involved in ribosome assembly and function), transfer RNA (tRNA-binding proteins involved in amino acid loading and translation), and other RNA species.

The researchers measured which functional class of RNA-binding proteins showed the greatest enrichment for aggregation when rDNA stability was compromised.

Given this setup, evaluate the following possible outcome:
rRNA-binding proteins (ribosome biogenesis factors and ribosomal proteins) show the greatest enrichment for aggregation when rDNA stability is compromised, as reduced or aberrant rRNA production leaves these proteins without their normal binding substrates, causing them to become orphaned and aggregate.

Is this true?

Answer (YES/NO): NO